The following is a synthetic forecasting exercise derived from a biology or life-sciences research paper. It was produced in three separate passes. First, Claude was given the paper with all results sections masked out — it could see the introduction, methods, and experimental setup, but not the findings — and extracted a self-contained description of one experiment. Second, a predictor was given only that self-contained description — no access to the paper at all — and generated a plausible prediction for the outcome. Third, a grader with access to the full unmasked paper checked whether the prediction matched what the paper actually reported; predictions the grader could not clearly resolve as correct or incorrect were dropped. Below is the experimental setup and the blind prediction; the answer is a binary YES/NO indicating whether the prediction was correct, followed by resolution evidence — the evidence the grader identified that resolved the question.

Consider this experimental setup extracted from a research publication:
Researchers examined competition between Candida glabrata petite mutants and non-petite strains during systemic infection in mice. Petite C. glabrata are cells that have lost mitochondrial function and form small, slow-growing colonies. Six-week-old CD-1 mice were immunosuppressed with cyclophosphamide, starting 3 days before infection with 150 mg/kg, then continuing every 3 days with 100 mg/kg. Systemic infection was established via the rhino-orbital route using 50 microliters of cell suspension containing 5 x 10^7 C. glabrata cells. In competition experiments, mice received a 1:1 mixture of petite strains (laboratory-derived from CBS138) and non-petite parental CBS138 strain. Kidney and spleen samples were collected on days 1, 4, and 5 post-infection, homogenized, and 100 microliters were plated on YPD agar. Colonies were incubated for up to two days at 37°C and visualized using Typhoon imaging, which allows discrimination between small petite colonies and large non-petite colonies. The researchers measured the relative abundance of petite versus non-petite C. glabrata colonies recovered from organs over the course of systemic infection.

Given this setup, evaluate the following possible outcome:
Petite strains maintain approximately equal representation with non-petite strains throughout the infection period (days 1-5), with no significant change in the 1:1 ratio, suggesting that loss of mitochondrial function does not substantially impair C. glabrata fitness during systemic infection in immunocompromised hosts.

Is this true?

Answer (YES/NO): NO